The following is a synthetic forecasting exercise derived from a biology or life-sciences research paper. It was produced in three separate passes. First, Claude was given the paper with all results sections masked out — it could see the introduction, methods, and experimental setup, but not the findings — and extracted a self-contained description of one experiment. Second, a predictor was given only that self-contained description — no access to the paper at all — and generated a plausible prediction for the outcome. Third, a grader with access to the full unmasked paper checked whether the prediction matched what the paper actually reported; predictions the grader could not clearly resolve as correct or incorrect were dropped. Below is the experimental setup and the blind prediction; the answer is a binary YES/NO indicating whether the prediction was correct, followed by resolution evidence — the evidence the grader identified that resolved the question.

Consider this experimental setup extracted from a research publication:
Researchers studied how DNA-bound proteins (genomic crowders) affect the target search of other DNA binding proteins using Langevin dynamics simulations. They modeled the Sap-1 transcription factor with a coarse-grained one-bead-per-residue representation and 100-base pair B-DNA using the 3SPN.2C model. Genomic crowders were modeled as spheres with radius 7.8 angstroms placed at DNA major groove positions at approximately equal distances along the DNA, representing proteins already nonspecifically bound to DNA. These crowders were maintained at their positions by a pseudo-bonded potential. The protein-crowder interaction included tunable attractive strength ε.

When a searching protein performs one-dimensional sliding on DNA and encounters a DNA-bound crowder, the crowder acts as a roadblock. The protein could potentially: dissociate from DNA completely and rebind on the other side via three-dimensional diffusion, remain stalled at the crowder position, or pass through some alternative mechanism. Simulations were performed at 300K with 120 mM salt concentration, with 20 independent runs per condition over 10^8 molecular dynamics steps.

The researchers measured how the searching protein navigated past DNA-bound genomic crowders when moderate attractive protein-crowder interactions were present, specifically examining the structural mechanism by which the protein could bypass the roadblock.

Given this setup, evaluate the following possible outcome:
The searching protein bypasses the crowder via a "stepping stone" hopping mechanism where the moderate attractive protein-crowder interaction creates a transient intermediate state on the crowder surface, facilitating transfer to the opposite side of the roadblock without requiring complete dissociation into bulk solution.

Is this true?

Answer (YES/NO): NO